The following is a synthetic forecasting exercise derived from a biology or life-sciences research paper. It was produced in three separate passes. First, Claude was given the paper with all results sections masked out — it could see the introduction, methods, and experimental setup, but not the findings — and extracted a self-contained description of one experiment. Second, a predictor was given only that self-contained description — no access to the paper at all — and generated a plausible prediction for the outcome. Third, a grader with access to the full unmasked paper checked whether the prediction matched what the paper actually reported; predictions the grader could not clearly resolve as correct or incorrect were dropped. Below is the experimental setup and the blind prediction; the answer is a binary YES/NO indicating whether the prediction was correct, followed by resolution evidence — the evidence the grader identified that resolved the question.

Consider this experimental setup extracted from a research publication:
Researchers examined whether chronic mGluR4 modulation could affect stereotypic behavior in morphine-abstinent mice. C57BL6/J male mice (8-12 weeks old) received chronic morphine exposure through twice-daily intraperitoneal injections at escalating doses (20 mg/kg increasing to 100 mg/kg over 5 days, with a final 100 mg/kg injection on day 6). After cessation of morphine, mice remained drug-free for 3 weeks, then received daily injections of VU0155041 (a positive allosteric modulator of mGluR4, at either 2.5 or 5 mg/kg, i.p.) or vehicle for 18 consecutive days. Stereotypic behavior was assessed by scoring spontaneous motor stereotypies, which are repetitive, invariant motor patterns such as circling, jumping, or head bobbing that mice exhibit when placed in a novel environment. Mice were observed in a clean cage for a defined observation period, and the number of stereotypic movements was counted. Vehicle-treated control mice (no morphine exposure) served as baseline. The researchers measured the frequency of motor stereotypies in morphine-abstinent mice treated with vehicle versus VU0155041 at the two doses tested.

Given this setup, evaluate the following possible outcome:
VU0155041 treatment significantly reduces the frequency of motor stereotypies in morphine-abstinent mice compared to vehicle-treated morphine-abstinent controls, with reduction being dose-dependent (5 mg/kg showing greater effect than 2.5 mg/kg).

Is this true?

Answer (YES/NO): YES